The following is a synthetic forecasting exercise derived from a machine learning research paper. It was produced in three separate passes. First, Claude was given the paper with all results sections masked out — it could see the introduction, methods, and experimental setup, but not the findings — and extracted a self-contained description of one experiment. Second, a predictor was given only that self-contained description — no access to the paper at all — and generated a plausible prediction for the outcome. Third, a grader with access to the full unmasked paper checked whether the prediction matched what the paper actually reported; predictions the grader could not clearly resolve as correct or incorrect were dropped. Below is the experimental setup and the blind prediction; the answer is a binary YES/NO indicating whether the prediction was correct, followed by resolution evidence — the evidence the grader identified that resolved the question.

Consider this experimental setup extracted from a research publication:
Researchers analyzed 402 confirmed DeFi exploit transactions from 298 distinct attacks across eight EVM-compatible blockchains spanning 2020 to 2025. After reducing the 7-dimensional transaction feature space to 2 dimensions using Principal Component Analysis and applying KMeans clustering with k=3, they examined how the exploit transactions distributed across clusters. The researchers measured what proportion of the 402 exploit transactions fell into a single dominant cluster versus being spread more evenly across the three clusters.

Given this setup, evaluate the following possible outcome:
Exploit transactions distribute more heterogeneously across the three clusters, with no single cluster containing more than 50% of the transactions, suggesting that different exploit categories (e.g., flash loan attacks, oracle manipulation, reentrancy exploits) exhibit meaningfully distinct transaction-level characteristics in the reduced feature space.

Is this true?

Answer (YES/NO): NO